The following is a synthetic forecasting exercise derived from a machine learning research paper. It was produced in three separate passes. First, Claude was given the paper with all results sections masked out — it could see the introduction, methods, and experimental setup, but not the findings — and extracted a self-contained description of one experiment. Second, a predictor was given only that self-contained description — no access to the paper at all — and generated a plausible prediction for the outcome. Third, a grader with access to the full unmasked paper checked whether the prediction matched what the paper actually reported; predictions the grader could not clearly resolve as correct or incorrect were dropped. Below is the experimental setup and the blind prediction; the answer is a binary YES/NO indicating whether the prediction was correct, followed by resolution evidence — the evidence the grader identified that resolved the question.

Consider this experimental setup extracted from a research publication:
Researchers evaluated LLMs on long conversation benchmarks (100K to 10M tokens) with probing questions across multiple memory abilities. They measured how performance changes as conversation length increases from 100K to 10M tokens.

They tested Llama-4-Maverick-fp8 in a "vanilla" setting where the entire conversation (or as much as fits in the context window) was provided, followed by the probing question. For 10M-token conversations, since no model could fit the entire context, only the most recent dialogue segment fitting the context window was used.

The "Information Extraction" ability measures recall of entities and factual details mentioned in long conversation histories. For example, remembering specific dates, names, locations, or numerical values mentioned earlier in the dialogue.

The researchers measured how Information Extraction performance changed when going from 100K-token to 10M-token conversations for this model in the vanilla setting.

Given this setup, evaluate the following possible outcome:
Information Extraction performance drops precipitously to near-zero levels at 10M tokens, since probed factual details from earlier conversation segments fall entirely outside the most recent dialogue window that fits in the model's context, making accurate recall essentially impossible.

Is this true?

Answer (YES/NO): NO